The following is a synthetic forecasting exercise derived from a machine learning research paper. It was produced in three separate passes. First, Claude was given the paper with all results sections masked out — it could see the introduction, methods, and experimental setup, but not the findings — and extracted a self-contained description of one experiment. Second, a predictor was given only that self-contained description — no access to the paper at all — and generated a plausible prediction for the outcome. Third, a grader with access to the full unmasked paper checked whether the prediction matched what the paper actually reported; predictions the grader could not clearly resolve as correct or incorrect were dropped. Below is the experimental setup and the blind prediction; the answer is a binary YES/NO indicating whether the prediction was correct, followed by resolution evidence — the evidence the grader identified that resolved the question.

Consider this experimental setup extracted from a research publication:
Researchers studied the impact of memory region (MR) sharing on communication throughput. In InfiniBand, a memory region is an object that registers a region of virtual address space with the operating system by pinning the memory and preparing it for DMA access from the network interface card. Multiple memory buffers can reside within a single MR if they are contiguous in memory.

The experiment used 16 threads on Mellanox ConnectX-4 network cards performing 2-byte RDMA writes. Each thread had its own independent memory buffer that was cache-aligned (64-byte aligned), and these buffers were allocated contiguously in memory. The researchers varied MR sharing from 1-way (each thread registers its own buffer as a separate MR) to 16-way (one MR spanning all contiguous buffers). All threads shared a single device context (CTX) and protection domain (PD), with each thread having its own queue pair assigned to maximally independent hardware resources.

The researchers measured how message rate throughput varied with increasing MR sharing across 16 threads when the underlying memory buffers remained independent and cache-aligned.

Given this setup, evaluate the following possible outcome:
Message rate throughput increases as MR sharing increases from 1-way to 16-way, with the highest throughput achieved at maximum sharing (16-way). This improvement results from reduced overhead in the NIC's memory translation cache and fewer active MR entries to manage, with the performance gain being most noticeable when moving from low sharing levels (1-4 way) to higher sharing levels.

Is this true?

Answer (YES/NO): NO